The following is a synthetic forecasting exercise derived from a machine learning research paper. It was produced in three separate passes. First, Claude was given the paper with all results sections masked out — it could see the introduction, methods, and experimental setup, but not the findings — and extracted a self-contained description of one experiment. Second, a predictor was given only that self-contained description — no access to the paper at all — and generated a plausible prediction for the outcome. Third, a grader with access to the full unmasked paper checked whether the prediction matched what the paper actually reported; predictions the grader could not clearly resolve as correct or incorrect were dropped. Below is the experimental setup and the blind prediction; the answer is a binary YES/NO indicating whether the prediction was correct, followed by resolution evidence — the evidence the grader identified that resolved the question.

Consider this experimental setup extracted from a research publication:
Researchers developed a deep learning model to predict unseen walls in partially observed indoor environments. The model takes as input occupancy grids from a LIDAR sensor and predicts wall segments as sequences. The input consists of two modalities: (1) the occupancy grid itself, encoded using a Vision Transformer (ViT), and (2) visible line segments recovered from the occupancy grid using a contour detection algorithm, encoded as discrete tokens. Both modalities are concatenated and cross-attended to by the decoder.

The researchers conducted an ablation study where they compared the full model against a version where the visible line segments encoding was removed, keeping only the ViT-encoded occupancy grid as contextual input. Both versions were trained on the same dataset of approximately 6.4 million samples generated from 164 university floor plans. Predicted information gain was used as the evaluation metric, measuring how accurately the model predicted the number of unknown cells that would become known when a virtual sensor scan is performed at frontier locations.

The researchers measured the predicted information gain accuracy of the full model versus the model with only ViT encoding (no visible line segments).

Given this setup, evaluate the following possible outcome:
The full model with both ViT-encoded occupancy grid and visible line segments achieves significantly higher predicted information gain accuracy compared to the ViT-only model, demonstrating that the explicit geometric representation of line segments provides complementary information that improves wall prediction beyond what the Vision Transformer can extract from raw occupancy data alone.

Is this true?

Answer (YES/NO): YES